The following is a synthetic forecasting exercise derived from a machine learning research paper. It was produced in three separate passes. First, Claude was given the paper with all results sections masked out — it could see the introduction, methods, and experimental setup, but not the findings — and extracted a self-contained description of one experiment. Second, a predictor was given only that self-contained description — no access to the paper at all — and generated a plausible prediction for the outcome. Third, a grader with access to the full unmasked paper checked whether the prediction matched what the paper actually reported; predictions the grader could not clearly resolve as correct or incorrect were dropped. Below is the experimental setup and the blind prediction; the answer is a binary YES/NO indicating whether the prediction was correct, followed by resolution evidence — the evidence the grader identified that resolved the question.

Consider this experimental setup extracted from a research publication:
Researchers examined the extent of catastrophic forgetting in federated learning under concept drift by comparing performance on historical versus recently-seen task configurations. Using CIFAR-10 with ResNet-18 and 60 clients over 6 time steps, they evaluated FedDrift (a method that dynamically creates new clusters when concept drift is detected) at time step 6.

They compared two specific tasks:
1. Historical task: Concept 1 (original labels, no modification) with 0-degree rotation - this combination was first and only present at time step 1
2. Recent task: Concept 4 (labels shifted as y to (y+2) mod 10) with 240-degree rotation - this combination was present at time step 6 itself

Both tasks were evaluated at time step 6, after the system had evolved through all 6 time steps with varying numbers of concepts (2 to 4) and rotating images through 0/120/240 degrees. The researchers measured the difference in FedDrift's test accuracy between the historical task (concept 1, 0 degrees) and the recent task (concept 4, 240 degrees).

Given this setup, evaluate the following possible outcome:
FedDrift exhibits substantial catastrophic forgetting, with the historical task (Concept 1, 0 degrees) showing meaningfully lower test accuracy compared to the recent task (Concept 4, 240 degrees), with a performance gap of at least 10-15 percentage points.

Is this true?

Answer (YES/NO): YES